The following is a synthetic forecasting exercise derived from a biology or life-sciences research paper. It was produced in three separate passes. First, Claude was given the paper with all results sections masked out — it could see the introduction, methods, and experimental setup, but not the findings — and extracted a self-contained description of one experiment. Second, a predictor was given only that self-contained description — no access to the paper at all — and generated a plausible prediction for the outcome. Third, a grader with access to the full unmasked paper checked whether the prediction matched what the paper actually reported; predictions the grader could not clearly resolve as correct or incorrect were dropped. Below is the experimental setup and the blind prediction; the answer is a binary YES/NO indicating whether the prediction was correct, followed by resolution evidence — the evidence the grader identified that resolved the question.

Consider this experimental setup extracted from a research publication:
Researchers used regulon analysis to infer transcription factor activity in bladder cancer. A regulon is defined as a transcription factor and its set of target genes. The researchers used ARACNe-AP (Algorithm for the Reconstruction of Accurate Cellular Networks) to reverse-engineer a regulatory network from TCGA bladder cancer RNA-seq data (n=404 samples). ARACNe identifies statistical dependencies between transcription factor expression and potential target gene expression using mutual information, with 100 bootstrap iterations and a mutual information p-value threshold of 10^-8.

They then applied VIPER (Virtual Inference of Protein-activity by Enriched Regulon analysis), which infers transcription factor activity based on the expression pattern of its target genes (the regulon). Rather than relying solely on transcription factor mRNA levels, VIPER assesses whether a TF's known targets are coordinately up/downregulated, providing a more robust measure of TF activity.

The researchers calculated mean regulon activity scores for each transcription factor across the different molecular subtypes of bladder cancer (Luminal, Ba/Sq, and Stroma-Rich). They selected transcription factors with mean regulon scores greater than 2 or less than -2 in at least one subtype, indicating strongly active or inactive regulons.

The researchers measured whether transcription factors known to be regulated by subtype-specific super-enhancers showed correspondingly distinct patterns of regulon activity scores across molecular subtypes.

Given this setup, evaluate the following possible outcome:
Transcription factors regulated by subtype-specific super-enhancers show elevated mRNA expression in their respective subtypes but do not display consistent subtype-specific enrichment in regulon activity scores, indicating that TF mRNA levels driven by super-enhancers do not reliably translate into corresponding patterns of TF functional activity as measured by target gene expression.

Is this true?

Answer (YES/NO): NO